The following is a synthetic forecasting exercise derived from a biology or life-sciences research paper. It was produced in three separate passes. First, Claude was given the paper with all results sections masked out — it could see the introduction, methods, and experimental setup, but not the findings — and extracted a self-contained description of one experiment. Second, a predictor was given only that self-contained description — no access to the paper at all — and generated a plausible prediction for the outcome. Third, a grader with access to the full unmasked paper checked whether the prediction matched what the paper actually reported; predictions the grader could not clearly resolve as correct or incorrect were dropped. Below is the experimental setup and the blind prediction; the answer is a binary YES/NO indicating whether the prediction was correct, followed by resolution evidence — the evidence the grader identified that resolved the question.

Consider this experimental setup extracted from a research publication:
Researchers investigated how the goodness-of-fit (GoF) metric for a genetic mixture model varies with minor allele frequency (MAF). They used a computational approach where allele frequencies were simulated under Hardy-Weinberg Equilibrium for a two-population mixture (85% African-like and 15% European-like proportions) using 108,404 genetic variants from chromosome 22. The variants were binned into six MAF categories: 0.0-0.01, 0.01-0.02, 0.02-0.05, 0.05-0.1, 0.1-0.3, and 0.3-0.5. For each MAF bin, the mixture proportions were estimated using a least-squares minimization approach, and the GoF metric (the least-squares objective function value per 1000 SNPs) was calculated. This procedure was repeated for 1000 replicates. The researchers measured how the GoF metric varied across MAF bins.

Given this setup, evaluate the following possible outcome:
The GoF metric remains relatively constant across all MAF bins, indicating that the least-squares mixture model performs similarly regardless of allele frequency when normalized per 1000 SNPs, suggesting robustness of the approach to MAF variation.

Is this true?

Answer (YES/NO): NO